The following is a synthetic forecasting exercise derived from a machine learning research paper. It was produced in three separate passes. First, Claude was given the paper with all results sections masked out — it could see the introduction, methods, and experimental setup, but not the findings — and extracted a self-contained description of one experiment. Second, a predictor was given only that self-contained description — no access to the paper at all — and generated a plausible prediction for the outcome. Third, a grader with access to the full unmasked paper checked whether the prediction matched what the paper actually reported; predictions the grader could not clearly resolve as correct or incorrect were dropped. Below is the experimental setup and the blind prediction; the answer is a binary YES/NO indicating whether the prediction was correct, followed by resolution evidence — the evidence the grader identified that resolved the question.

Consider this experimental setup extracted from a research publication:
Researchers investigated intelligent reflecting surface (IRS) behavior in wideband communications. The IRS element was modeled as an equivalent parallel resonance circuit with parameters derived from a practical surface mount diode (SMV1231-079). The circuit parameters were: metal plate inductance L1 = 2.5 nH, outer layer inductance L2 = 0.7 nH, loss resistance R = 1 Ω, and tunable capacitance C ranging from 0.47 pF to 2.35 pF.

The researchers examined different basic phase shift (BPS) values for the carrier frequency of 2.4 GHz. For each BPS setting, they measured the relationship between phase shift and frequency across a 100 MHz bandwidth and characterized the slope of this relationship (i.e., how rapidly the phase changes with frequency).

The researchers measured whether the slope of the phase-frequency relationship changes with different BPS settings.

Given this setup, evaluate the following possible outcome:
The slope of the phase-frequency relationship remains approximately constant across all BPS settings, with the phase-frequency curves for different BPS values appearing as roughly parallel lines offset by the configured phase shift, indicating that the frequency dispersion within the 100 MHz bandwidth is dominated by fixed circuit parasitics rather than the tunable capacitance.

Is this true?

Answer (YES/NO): NO